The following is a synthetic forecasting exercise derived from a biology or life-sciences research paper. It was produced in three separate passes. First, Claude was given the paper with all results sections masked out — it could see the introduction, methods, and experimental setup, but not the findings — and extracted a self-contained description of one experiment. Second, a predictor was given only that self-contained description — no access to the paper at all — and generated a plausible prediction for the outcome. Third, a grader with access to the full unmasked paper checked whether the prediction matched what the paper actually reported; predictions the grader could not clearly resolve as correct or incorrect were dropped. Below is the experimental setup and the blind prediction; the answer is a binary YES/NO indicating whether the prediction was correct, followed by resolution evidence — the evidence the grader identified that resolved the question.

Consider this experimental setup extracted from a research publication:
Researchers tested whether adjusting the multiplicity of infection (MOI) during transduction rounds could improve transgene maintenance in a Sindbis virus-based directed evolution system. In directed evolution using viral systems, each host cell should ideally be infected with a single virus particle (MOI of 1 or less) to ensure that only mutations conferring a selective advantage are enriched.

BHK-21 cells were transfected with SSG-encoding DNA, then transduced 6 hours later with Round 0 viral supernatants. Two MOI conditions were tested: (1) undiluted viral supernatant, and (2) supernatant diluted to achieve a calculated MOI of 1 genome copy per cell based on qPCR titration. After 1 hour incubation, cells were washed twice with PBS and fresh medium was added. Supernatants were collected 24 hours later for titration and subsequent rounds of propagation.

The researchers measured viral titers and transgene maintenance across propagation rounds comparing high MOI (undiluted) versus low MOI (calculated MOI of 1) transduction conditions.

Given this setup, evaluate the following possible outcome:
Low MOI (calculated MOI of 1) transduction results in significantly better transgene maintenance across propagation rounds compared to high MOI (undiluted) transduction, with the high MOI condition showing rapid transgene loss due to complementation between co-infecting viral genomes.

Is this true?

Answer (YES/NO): NO